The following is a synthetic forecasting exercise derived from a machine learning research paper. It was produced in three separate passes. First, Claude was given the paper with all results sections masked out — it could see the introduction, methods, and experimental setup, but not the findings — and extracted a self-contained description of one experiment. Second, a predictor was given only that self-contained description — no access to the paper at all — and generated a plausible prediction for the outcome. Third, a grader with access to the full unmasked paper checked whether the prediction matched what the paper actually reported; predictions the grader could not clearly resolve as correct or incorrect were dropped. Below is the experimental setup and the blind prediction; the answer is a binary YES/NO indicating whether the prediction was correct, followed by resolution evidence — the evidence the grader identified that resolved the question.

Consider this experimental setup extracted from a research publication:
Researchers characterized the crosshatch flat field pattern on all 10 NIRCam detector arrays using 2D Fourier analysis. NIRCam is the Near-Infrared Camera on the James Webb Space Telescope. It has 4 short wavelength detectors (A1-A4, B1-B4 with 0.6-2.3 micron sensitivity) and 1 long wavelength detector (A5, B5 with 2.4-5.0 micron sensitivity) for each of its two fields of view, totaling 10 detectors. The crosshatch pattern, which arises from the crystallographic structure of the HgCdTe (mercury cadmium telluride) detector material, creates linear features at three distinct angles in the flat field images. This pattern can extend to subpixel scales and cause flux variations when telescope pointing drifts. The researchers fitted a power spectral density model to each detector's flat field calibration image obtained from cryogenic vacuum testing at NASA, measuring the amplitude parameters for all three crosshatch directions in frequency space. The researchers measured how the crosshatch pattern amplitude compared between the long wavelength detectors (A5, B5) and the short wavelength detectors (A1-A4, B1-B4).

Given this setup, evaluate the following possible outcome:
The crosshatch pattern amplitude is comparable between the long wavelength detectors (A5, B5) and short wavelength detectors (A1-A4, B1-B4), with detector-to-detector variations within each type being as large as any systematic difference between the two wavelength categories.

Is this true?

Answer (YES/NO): NO